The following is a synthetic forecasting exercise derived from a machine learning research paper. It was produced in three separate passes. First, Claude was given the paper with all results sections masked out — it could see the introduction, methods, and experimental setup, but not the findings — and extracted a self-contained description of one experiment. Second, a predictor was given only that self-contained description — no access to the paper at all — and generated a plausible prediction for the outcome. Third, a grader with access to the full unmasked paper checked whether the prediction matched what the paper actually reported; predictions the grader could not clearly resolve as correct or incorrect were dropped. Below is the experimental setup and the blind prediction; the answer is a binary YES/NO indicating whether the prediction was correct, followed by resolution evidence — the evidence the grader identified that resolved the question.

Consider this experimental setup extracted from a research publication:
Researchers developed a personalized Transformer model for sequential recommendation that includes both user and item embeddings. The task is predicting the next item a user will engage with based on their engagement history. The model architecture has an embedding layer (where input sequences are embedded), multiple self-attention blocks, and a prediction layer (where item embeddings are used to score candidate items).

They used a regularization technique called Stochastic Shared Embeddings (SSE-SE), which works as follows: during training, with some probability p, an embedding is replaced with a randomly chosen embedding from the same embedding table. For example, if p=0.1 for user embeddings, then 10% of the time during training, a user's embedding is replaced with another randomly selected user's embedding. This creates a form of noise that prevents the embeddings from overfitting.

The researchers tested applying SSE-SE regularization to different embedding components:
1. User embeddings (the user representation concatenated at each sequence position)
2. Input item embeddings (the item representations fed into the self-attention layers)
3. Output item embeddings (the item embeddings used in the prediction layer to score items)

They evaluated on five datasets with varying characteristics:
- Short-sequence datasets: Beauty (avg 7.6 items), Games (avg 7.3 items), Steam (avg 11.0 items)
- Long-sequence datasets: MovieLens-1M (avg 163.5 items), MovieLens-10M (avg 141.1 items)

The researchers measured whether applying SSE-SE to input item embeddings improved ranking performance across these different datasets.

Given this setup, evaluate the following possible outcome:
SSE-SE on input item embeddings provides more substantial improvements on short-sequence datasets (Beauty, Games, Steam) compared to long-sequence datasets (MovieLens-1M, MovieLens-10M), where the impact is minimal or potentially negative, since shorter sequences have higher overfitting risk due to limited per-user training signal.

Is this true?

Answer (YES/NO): NO